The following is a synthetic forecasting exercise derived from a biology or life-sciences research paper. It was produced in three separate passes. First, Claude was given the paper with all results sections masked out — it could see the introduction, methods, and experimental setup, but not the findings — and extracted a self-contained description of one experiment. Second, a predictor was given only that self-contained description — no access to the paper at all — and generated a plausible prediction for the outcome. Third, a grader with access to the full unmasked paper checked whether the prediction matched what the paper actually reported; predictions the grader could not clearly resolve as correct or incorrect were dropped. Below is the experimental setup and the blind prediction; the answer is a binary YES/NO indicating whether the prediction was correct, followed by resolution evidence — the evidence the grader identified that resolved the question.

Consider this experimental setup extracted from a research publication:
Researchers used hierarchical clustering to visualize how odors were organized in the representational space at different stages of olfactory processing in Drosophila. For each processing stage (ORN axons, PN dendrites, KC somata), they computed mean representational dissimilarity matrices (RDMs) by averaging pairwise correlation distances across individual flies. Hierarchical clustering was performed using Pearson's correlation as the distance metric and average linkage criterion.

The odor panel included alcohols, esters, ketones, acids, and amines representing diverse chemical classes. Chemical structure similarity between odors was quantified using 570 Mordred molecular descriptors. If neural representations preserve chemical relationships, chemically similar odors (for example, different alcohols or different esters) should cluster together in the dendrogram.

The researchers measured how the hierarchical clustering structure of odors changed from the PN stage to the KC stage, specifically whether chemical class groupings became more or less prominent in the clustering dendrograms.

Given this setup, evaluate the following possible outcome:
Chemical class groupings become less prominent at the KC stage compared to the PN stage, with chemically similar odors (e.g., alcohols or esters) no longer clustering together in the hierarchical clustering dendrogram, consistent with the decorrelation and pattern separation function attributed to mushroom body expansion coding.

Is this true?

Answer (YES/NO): NO